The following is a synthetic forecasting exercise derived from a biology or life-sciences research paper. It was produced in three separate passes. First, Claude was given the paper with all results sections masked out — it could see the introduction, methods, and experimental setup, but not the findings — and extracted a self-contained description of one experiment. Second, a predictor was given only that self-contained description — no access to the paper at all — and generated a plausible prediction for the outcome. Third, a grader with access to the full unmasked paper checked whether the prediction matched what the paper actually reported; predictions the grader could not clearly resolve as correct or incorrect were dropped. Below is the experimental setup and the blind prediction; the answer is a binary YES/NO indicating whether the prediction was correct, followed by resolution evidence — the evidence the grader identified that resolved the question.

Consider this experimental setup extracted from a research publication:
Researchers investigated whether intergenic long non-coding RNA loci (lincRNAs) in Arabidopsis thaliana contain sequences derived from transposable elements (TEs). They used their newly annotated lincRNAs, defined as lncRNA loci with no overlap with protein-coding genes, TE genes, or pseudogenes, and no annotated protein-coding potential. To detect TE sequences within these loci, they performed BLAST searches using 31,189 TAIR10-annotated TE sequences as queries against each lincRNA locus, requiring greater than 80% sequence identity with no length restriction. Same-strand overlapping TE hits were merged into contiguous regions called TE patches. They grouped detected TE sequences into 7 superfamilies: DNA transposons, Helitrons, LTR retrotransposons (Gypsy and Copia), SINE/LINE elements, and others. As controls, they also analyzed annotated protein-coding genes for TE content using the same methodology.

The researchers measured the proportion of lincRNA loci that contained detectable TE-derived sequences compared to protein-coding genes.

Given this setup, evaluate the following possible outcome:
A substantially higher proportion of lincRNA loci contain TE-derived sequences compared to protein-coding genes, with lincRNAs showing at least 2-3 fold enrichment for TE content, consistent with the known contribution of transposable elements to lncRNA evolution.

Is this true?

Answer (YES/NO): YES